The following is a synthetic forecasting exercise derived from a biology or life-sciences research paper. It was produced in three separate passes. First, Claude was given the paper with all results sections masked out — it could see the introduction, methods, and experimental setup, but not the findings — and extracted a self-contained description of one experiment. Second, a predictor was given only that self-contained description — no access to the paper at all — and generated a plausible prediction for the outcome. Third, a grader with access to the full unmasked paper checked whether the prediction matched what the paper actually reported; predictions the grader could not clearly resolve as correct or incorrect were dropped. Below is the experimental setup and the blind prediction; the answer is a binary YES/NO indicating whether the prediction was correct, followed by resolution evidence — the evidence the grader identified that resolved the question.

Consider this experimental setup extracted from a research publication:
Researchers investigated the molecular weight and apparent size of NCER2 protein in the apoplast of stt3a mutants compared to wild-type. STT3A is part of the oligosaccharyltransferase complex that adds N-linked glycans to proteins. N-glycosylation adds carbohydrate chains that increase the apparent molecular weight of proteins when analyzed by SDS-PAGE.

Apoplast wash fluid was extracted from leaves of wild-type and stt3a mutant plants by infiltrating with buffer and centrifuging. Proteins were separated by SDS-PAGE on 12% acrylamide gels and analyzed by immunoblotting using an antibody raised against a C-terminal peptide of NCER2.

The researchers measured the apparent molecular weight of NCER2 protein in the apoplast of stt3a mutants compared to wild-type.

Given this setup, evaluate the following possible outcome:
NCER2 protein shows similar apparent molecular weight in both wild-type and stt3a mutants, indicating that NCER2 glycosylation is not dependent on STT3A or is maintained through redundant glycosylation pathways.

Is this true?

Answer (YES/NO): NO